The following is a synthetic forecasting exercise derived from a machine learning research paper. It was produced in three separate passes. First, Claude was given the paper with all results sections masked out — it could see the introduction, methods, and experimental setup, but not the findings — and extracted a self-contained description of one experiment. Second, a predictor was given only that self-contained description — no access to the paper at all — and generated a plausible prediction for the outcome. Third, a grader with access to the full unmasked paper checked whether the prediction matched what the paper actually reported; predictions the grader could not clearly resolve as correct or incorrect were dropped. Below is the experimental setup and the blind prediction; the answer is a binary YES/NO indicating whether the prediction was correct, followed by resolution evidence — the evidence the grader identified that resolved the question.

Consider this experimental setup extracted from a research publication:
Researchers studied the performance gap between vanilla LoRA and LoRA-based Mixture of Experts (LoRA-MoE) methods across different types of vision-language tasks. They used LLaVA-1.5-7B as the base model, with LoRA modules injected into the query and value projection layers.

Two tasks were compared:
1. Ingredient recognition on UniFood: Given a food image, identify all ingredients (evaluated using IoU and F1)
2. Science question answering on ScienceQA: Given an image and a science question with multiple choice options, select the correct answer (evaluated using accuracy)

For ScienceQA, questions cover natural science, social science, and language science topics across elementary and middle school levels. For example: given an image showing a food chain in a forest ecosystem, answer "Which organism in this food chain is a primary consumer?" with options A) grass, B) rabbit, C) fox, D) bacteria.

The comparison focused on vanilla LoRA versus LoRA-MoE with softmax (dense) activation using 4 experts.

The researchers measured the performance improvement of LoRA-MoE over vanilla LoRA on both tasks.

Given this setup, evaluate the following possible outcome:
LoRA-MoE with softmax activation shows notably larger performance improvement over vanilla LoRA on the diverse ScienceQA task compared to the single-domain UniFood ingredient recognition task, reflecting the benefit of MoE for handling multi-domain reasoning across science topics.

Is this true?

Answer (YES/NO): YES